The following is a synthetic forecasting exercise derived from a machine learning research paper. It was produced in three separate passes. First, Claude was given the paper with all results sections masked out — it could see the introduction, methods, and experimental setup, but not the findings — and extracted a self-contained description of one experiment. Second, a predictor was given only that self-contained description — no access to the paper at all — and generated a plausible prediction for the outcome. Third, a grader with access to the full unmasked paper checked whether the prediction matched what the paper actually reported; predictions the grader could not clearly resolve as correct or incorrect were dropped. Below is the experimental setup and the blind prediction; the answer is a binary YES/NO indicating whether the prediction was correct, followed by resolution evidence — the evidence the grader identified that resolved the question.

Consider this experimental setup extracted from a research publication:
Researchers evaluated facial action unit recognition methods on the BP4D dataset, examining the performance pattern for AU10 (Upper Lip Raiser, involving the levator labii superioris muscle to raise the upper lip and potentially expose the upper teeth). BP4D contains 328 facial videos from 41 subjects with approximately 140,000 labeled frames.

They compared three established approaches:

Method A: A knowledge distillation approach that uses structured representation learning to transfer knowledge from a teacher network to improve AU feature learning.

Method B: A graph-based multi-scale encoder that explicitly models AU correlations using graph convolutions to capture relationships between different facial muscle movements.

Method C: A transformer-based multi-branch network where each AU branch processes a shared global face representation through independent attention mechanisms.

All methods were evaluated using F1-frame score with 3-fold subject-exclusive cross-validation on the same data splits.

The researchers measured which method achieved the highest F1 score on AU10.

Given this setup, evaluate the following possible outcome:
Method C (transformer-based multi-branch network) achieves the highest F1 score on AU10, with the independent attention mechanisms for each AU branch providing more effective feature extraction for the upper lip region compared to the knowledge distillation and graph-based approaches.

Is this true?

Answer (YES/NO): NO